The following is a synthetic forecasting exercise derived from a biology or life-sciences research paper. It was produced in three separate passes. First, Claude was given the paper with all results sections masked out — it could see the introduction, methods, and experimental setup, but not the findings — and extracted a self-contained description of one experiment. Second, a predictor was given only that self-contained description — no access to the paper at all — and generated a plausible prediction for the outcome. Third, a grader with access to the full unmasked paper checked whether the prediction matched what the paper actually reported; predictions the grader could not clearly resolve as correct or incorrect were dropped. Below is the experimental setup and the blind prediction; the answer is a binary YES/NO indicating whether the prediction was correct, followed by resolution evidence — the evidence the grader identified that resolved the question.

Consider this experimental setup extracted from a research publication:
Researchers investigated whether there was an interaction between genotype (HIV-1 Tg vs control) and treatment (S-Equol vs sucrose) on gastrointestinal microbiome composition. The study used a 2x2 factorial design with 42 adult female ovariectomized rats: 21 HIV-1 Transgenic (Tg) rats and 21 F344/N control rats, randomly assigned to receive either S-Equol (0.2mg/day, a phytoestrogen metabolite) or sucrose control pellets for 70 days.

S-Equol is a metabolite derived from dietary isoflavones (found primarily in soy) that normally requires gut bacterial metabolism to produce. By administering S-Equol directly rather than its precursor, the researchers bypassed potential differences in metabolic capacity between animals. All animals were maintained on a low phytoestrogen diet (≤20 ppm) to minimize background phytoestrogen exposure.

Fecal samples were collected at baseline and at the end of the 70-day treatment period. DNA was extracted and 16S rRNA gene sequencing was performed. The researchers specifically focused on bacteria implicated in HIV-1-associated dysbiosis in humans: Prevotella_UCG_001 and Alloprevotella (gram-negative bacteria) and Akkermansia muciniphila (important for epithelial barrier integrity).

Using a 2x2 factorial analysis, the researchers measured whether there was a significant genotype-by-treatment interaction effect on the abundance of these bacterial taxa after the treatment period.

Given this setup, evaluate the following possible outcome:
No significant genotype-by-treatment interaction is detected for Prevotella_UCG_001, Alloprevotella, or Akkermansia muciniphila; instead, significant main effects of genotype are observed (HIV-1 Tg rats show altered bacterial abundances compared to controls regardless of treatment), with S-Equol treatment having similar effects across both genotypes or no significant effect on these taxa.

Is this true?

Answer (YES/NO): NO